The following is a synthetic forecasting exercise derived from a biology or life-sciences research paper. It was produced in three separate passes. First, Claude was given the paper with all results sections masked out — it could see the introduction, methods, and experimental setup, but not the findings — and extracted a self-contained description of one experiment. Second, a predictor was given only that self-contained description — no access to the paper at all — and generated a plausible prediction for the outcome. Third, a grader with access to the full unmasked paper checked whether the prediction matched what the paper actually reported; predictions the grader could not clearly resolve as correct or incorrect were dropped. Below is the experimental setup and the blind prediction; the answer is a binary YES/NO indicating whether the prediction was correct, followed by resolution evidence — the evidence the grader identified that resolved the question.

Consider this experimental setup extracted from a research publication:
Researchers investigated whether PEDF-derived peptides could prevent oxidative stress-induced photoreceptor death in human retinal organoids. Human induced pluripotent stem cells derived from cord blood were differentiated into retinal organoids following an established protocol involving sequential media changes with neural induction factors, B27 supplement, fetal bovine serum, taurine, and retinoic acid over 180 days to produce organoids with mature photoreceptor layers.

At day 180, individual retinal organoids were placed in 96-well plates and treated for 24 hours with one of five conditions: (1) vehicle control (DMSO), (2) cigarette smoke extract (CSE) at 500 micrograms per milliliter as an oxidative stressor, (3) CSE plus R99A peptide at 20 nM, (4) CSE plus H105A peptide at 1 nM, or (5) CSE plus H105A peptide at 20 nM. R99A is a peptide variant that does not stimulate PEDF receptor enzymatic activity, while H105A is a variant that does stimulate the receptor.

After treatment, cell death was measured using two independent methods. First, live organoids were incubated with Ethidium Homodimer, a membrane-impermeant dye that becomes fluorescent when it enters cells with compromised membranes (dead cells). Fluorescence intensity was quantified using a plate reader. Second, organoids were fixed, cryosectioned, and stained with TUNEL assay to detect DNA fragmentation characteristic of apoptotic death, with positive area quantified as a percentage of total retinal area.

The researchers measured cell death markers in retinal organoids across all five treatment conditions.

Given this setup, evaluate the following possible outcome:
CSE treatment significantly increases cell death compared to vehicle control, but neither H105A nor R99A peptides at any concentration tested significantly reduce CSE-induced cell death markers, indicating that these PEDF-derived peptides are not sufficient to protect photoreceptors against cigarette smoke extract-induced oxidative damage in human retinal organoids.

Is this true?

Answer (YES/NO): NO